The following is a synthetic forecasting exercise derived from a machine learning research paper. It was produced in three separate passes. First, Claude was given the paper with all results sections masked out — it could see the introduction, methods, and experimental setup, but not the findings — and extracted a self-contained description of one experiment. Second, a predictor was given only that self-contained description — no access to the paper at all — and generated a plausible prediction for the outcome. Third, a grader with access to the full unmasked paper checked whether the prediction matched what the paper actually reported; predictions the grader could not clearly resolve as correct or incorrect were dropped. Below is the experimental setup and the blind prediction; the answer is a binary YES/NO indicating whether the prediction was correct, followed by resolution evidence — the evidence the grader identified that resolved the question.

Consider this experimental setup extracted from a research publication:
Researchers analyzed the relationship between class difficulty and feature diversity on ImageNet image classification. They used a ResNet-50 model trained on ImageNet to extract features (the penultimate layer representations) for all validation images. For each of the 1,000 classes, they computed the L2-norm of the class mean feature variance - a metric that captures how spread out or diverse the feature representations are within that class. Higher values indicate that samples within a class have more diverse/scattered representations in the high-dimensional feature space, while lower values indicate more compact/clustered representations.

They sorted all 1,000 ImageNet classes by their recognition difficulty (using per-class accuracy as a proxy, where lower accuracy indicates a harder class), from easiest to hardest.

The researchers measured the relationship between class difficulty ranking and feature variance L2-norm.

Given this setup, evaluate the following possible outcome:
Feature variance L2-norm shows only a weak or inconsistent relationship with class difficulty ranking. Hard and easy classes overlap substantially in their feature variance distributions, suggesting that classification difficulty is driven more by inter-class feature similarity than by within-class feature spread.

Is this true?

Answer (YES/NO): NO